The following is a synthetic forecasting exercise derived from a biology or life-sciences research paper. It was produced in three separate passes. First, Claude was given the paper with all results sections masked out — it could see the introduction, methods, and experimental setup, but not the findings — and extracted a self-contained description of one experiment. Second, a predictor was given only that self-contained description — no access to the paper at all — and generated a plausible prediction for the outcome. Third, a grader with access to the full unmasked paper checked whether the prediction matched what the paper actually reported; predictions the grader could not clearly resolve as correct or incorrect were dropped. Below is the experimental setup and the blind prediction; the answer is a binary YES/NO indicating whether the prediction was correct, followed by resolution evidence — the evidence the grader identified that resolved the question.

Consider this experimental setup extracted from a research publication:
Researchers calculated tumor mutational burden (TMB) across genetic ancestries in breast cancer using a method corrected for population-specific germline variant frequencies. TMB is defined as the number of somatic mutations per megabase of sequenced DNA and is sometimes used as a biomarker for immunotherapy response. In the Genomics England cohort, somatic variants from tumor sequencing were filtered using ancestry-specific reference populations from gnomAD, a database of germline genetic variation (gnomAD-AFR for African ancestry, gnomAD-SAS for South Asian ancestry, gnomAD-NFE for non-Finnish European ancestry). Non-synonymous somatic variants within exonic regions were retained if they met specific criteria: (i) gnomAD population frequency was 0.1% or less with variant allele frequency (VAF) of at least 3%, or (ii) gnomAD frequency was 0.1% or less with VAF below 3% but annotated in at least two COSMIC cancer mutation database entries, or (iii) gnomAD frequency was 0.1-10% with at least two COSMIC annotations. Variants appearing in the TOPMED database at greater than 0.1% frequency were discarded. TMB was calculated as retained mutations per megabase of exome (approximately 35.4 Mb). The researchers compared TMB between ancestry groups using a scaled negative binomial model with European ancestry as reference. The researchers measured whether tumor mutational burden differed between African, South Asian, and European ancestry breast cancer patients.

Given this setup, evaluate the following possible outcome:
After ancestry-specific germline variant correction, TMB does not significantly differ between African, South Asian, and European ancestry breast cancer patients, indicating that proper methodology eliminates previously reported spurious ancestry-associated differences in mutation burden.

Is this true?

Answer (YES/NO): NO